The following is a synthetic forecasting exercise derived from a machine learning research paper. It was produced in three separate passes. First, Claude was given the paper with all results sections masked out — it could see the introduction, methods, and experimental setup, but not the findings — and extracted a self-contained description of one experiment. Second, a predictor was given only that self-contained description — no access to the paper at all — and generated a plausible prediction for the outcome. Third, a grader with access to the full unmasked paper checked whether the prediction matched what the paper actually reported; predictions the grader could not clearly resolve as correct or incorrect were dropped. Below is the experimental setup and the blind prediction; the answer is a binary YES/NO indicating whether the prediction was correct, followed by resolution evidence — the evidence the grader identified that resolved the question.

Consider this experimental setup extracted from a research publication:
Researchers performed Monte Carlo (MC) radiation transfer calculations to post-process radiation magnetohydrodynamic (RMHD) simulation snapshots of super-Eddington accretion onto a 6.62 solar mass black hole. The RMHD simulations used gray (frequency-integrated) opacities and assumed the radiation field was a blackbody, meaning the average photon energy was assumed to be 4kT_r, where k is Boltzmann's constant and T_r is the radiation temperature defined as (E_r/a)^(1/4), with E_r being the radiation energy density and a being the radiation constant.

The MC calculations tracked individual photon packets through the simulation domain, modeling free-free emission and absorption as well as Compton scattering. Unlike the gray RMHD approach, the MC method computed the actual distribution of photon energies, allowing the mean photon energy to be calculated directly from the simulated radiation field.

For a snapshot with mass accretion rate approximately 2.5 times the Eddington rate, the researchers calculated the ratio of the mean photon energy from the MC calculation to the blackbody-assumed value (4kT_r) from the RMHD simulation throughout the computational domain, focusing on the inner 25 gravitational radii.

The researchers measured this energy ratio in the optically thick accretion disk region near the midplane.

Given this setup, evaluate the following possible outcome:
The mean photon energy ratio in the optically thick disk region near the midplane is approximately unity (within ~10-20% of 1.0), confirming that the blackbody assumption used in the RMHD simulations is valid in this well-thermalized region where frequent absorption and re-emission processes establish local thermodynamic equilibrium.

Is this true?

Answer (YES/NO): YES